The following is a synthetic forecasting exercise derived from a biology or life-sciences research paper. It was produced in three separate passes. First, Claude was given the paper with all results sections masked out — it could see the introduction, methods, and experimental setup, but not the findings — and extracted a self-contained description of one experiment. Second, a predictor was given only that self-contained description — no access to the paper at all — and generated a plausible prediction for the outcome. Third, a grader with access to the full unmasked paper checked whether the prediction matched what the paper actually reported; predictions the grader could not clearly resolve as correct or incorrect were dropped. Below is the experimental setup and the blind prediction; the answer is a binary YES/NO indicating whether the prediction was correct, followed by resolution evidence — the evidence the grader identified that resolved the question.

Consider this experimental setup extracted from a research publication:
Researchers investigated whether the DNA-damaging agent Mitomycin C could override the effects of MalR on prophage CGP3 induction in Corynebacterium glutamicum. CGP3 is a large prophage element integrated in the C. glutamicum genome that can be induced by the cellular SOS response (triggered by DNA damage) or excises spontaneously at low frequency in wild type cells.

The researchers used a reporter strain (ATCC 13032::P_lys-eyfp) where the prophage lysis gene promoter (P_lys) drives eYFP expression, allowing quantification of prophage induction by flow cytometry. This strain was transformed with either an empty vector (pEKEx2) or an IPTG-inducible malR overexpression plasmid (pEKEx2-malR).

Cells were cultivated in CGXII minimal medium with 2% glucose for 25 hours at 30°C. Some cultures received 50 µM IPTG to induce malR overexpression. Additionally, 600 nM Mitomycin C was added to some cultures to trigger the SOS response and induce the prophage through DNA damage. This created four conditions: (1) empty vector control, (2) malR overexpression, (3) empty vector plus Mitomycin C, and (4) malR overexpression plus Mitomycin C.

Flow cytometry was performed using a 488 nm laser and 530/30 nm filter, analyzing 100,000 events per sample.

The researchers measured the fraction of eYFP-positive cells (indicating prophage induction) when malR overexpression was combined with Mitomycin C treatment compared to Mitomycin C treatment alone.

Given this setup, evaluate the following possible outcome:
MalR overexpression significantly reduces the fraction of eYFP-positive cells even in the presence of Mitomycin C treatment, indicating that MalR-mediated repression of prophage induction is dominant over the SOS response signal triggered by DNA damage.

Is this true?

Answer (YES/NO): YES